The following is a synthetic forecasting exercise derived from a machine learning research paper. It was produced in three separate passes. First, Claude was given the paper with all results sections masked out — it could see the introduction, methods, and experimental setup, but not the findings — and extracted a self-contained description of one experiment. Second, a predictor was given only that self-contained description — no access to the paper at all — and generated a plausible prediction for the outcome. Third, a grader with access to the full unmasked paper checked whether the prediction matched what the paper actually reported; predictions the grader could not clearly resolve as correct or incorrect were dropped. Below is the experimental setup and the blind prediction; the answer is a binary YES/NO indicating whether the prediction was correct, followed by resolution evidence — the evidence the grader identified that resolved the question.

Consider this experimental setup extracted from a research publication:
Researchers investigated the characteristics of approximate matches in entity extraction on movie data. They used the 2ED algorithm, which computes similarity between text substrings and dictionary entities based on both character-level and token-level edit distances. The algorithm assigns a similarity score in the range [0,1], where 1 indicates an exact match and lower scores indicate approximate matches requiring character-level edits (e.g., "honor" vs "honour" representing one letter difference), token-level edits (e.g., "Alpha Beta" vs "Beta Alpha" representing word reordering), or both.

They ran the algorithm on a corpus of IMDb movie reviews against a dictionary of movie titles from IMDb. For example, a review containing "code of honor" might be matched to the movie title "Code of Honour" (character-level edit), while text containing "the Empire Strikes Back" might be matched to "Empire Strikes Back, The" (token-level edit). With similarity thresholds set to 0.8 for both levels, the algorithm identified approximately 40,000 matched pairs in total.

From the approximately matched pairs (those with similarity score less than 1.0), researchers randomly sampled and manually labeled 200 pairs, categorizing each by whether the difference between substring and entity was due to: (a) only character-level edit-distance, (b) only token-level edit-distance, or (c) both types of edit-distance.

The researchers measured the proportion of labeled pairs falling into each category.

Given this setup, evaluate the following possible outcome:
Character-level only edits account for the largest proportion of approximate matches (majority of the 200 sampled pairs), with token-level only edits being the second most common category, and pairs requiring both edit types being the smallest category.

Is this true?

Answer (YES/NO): YES